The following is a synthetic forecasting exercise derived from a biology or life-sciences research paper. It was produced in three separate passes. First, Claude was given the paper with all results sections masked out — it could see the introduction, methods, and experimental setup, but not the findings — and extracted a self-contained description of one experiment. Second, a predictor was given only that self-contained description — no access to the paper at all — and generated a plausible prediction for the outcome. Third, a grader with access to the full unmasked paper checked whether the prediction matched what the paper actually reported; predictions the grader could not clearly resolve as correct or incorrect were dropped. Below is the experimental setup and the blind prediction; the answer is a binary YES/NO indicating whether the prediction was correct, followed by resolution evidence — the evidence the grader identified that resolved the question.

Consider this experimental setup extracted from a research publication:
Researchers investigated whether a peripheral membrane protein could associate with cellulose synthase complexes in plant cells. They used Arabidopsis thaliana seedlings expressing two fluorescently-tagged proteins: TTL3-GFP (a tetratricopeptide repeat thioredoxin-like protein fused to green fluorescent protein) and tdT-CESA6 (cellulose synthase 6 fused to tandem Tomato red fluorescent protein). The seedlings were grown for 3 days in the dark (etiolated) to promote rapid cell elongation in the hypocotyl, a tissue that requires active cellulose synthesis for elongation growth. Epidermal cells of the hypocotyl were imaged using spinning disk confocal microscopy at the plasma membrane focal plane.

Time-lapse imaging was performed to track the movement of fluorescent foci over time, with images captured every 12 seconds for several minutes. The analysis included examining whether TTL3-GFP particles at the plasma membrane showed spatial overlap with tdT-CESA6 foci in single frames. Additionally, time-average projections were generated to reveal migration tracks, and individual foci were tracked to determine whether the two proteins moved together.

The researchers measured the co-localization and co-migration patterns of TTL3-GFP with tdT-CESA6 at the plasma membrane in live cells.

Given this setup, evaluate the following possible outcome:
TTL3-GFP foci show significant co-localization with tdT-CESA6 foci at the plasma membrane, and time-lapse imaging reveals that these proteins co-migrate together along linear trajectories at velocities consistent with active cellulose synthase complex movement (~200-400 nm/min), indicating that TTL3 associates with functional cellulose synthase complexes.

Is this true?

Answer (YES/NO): YES